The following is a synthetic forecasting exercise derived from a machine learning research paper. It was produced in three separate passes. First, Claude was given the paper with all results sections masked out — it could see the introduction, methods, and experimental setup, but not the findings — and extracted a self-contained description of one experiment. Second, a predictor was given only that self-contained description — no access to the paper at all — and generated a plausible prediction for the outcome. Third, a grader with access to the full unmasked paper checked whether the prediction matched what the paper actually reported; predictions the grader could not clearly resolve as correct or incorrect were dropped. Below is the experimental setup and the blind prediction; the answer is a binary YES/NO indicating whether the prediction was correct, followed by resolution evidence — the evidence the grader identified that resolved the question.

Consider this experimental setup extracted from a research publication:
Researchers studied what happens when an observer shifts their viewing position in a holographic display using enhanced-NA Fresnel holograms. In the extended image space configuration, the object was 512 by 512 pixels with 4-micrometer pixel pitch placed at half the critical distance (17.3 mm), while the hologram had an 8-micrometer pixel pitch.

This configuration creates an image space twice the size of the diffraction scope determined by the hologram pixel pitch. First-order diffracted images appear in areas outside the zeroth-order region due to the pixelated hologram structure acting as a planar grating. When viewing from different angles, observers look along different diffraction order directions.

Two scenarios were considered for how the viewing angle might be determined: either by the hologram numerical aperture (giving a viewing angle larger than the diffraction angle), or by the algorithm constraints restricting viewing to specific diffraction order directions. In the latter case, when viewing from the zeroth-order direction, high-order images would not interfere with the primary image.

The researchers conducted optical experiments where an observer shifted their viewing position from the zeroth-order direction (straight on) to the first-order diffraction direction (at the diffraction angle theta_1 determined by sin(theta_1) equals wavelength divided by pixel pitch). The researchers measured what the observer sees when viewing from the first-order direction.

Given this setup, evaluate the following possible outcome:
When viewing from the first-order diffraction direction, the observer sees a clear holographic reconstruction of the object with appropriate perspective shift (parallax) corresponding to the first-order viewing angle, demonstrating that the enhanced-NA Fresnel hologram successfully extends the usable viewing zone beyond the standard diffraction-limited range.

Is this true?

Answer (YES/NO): NO